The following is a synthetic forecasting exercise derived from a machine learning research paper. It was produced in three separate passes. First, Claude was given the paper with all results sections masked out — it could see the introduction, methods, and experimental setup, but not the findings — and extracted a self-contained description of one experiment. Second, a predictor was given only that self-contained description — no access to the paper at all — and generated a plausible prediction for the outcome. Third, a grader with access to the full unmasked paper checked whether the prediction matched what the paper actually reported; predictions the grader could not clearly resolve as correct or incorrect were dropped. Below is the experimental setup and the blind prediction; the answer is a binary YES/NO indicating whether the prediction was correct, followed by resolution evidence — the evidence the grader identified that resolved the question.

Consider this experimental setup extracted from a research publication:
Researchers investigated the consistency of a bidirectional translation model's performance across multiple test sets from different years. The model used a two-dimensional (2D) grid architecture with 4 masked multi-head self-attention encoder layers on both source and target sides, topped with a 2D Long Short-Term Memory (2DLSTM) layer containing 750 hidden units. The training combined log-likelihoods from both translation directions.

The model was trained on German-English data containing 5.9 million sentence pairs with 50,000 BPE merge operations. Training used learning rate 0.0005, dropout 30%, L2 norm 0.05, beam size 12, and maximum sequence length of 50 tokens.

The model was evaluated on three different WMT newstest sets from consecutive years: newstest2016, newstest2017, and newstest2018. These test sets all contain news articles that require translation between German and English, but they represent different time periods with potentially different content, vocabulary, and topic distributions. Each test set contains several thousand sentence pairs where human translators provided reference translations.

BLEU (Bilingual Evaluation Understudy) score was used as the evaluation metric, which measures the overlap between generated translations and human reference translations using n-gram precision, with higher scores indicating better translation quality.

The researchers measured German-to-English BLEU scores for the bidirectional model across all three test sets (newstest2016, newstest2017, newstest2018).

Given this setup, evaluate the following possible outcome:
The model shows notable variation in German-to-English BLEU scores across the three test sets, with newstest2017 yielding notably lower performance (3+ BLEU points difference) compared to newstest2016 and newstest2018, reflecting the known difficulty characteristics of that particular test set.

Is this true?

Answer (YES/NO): NO